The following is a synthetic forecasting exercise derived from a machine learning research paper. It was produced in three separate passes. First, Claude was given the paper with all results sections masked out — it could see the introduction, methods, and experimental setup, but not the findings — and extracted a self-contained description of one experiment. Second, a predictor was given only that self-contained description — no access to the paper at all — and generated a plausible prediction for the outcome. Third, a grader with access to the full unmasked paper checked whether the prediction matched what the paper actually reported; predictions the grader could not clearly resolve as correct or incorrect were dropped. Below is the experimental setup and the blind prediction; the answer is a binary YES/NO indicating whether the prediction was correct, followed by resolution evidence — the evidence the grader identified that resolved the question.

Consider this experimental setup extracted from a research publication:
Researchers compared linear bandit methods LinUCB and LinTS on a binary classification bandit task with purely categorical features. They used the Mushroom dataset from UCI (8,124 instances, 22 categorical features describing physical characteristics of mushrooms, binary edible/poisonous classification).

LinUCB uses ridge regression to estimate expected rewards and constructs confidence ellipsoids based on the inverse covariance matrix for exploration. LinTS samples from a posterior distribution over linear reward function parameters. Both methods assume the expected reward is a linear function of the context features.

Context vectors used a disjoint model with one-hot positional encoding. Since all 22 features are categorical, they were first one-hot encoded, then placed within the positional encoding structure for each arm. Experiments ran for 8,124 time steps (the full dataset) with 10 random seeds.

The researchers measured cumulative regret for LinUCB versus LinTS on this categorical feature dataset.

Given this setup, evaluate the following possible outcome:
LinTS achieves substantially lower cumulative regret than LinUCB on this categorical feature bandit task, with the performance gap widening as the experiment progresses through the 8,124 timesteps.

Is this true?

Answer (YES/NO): NO